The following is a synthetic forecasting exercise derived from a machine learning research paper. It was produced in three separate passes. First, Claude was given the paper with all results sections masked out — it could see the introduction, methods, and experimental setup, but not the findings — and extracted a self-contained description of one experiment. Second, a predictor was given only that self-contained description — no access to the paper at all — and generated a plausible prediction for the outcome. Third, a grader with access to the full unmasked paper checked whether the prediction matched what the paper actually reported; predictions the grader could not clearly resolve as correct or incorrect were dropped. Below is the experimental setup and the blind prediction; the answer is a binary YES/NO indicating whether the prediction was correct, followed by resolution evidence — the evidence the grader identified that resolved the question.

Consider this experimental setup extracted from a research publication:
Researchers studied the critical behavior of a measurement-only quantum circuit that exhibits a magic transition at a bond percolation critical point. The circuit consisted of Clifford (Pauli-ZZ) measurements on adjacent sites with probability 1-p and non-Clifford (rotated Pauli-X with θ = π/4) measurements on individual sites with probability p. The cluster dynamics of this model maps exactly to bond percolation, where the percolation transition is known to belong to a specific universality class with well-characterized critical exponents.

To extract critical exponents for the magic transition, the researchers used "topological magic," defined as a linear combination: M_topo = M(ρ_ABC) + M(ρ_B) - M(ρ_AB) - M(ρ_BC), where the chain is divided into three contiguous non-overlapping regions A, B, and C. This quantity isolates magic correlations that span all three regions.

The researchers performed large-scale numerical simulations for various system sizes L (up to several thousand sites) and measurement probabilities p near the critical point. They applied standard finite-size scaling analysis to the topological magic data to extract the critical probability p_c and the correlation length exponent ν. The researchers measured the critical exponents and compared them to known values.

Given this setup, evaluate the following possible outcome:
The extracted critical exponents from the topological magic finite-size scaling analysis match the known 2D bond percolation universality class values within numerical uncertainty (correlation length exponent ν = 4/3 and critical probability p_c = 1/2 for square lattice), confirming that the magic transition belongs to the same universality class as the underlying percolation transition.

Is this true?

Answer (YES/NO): YES